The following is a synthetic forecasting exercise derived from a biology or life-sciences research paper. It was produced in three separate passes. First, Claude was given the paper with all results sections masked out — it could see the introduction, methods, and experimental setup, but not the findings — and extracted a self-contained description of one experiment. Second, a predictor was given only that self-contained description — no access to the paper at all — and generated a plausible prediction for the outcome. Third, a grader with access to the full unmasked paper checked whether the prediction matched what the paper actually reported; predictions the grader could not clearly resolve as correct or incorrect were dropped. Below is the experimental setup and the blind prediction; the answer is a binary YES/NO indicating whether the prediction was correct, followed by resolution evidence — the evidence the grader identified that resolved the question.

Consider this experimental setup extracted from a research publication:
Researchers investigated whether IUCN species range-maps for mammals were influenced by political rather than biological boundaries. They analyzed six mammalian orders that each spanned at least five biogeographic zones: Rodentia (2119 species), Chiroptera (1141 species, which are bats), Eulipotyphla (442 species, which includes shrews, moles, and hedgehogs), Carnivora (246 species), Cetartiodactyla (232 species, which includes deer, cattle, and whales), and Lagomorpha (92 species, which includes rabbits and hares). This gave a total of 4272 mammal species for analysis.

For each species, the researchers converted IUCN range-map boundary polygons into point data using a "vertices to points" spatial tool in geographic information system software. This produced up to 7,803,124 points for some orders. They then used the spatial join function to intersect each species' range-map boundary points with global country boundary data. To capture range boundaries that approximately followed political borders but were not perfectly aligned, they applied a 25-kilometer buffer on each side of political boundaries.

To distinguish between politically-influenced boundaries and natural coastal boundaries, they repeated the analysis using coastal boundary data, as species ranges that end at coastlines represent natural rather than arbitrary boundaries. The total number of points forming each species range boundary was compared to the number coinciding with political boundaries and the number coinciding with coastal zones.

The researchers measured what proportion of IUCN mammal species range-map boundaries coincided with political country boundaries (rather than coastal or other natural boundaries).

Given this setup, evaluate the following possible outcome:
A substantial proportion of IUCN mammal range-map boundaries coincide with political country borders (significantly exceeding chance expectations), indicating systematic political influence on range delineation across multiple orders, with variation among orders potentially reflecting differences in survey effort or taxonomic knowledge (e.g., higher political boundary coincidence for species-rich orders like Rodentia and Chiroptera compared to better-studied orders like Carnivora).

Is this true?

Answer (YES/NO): NO